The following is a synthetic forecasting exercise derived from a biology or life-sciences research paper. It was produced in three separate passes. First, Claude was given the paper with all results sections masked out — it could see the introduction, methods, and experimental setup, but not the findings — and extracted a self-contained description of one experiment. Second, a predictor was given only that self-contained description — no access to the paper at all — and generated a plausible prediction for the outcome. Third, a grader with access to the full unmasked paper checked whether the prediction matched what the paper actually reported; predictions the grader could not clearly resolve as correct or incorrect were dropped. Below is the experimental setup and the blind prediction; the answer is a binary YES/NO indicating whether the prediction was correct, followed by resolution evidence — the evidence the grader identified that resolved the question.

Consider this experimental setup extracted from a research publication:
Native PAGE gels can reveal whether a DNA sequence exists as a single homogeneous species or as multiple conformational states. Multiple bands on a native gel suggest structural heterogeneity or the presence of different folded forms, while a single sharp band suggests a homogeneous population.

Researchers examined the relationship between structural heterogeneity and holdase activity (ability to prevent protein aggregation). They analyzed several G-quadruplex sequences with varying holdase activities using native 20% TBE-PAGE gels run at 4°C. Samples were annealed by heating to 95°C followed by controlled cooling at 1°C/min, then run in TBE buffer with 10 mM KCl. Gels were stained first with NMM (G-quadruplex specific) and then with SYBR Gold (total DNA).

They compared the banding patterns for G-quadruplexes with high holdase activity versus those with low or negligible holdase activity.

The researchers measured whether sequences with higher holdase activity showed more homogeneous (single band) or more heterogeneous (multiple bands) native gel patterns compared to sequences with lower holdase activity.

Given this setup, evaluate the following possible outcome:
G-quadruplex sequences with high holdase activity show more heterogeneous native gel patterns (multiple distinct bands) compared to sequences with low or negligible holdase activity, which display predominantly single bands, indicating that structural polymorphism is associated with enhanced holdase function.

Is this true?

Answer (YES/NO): YES